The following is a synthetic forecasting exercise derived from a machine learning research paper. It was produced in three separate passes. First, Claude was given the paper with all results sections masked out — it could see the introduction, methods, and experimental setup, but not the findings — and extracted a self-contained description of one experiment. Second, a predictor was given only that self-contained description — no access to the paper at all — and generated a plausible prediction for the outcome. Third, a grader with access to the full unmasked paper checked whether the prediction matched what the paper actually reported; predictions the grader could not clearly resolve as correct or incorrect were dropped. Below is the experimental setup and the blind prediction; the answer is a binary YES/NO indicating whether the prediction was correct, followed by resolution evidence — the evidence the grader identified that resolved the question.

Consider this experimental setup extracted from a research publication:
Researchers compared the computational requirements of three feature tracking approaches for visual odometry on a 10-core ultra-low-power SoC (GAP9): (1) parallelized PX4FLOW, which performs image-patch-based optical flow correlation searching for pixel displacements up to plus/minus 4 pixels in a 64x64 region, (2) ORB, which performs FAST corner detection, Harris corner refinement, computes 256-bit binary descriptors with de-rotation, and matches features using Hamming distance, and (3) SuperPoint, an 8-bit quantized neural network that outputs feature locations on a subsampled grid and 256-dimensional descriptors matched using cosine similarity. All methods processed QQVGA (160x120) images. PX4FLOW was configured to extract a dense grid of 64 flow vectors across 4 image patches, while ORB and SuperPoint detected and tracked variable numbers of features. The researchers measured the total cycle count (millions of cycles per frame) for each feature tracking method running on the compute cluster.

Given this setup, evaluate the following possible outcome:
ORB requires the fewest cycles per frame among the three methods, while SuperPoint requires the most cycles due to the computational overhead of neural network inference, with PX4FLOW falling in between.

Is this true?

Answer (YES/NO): NO